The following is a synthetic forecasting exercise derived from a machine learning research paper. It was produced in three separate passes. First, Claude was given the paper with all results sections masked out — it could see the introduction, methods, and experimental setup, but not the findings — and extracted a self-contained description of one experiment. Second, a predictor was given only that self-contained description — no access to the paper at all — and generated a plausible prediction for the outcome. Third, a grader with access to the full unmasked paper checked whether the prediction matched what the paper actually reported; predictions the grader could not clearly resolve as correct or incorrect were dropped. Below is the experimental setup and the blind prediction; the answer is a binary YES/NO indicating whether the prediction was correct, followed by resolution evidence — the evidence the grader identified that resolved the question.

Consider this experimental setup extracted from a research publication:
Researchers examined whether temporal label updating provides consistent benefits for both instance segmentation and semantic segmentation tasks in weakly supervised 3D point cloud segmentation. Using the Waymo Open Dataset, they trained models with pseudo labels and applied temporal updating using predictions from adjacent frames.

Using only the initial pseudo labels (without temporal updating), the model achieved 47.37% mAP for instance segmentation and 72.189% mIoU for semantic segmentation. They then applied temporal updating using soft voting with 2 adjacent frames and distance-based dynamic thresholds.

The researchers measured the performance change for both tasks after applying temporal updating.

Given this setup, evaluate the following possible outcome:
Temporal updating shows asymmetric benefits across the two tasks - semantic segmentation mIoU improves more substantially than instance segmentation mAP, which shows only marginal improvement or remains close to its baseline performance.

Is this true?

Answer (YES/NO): NO